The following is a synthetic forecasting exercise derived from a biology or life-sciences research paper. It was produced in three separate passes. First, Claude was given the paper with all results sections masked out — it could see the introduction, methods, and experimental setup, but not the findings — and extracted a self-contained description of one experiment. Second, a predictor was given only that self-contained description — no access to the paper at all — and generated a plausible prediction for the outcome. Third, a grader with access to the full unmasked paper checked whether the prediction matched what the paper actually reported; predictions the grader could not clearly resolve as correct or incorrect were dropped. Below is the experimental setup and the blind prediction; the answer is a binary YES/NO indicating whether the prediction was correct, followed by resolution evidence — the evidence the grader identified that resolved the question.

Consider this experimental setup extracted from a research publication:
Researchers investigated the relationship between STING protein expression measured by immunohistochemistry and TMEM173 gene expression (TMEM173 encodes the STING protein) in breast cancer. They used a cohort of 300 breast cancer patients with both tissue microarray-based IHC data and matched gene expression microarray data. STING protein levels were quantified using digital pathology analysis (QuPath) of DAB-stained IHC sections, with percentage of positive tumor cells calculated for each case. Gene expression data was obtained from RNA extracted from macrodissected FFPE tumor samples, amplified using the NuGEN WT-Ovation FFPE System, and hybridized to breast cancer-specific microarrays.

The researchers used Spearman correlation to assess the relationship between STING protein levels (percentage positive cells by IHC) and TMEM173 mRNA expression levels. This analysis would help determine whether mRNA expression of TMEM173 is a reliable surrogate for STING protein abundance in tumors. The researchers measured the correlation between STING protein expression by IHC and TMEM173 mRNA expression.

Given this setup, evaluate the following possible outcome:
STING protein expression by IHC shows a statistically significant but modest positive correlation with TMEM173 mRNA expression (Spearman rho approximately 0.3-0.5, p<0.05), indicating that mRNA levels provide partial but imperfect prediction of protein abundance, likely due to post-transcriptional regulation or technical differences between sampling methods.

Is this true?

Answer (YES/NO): NO